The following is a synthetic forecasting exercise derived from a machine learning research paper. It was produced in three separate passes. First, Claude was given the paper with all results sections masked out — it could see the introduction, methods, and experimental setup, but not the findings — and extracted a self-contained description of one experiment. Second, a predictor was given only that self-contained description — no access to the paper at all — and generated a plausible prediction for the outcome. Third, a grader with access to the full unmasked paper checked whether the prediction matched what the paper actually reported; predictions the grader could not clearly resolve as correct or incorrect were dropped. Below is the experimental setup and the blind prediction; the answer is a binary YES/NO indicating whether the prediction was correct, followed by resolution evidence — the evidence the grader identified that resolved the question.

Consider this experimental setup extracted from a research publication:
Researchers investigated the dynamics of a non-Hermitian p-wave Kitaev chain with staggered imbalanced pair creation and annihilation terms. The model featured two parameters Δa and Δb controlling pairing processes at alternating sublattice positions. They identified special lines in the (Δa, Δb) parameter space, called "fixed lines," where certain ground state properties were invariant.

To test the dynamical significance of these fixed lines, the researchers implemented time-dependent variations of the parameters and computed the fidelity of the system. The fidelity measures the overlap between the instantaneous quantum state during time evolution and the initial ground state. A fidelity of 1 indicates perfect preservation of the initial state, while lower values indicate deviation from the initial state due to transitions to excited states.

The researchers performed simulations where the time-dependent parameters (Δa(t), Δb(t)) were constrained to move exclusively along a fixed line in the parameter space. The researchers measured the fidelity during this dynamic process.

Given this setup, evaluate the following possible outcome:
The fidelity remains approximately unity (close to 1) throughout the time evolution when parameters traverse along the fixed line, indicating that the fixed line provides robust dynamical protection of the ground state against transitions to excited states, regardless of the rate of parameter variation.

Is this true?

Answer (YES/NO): YES